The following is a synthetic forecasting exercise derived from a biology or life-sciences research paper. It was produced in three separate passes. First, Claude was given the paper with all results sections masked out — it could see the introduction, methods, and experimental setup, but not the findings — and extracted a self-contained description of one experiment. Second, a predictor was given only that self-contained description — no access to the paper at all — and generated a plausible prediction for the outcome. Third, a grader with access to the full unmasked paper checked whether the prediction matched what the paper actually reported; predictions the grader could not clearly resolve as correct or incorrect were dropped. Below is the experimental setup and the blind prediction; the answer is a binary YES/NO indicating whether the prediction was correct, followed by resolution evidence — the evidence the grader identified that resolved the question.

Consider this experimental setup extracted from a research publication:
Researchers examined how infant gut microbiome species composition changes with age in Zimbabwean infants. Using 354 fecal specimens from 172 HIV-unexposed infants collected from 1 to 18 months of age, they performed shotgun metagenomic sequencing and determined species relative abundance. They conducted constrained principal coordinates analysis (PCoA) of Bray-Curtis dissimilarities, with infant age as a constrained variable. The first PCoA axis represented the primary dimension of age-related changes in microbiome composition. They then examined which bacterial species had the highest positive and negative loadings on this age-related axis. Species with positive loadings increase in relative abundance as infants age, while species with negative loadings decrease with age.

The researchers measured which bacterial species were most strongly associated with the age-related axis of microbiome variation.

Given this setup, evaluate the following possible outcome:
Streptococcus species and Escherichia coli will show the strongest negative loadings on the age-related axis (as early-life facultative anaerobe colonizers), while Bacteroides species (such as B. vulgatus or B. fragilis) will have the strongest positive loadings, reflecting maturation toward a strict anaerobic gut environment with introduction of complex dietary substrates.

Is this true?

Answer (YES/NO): NO